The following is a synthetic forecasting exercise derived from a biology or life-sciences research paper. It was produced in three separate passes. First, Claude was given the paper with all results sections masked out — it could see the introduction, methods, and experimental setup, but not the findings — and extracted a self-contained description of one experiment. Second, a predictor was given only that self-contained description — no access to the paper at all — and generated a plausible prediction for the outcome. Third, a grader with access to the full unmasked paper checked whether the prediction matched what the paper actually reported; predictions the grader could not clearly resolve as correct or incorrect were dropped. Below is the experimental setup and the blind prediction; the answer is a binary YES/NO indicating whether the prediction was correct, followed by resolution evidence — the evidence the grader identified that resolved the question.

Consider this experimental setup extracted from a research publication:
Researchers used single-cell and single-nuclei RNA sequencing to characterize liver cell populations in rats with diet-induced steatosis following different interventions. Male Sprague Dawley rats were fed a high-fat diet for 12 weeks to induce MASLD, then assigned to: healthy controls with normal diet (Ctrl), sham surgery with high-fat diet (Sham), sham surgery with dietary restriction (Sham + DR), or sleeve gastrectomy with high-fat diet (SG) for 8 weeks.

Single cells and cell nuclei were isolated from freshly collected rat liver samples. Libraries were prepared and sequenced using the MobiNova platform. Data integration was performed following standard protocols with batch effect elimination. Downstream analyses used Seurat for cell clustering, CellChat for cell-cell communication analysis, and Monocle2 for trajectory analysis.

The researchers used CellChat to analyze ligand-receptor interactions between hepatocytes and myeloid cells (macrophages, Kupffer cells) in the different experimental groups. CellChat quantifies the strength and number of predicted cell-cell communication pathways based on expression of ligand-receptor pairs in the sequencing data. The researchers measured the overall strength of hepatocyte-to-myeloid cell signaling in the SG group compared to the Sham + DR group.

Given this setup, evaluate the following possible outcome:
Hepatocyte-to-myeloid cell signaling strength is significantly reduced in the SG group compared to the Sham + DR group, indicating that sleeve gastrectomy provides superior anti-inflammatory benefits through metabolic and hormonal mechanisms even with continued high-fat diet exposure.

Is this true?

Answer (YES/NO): NO